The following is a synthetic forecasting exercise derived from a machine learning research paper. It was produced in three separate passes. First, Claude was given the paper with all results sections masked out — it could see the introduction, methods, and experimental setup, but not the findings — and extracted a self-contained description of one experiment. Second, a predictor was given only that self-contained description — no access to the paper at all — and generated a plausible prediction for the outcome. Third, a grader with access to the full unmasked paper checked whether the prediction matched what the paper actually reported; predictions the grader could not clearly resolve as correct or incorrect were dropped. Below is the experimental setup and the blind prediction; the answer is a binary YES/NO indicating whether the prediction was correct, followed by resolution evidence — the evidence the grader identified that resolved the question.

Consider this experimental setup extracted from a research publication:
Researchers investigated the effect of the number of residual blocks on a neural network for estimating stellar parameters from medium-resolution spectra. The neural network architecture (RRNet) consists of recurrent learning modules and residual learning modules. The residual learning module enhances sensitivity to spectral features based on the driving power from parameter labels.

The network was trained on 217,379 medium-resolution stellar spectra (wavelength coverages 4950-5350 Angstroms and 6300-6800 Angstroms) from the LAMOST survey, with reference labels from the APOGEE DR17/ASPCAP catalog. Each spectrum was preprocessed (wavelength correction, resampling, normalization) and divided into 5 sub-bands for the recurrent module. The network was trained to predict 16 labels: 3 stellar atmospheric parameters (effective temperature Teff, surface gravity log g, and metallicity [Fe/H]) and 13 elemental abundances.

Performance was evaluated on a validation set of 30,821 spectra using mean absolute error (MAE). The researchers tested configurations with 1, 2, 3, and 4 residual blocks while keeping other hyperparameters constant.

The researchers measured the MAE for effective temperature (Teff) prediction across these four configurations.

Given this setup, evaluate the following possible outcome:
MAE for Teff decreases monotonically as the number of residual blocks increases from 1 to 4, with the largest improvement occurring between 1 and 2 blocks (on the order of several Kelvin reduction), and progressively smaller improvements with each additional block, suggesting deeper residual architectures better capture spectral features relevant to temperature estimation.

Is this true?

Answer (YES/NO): NO